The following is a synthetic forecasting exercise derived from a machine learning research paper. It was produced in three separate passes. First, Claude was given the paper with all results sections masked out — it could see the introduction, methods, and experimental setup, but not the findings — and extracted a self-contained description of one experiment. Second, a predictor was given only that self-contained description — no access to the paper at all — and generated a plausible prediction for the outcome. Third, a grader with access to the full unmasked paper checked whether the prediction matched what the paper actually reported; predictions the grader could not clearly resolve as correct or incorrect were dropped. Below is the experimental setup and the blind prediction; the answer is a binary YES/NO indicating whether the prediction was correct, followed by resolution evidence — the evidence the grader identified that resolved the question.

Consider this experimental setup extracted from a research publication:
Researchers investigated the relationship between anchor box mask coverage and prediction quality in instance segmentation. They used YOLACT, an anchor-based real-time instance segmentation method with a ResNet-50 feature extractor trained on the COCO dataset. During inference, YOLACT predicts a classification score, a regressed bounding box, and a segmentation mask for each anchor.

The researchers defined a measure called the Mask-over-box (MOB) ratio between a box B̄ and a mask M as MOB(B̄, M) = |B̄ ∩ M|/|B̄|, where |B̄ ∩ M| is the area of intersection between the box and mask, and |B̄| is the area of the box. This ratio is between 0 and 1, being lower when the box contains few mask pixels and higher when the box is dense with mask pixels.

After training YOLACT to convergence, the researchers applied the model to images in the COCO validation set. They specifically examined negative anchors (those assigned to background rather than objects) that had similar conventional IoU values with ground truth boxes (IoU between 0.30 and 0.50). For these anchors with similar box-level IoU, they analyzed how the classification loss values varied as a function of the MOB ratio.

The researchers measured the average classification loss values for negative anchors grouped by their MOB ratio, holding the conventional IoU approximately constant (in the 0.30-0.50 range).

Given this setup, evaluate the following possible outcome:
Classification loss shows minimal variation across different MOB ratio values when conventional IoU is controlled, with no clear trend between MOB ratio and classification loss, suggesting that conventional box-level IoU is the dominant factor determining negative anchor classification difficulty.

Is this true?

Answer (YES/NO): NO